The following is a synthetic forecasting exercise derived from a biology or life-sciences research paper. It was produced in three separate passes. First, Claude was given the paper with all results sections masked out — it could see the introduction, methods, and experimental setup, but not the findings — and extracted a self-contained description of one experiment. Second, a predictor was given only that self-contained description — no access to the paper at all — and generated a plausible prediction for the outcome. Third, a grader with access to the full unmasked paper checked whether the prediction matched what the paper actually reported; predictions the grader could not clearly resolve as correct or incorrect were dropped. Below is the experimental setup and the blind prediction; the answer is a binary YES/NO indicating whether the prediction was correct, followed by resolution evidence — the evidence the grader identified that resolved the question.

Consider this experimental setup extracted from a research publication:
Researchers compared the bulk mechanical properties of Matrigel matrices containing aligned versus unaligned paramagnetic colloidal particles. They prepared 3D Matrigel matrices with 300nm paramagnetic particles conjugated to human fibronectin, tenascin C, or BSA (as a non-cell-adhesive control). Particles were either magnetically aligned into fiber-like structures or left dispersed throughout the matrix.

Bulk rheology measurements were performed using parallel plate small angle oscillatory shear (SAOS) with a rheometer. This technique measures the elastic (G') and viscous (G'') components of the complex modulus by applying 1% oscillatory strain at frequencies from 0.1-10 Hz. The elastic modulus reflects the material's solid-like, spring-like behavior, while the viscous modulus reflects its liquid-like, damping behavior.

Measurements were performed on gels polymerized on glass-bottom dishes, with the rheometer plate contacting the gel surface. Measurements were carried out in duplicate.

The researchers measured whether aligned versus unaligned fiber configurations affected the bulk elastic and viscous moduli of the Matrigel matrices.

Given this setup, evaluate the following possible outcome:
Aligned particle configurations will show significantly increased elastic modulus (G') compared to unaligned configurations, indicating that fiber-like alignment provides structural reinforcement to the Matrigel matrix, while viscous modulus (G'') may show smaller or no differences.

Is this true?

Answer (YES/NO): NO